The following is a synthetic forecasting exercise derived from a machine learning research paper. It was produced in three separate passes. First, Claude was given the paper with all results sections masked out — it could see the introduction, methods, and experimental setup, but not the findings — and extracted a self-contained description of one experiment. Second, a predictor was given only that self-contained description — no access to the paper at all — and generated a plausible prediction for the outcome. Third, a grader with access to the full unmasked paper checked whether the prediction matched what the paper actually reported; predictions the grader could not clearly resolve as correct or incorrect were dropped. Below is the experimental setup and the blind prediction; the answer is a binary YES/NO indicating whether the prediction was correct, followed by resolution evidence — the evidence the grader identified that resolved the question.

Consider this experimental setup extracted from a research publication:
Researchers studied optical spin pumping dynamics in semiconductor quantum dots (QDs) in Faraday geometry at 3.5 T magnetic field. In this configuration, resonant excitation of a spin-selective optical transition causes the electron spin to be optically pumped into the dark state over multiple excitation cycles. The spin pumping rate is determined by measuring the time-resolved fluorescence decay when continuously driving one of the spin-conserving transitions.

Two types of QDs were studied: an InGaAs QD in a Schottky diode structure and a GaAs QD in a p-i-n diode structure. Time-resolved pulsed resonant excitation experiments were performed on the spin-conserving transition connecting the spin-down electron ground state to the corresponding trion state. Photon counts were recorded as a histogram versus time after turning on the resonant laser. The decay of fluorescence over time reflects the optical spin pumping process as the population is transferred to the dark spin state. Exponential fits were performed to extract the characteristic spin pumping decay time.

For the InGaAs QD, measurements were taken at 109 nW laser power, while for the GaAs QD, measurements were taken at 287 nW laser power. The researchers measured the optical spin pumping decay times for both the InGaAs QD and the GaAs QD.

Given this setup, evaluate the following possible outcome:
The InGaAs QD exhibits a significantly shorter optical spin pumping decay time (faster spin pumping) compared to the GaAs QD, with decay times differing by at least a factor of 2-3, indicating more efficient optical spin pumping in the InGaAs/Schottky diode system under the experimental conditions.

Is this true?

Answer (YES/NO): NO